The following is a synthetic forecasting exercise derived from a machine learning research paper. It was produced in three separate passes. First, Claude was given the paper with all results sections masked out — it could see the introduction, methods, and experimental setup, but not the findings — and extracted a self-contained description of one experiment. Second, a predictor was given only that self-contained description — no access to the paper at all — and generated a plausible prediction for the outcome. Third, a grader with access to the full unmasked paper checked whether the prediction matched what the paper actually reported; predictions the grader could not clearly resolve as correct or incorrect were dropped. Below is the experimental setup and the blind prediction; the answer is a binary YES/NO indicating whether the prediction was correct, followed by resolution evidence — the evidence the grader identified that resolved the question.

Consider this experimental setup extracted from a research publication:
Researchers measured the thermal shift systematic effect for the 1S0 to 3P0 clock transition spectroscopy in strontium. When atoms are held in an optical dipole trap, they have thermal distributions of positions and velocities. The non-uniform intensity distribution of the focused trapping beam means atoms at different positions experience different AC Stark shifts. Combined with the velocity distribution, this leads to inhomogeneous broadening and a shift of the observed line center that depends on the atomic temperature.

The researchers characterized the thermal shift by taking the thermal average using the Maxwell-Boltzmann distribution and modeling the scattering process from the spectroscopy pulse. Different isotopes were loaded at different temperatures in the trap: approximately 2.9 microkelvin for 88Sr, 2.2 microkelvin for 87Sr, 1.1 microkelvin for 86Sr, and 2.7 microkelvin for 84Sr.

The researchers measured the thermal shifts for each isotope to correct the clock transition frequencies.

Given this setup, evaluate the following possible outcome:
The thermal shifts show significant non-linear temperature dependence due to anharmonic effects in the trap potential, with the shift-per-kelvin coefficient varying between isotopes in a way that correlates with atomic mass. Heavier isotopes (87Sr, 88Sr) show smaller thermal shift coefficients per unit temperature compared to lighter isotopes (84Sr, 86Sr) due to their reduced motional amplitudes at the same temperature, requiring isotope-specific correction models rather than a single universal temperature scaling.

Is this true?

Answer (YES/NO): NO